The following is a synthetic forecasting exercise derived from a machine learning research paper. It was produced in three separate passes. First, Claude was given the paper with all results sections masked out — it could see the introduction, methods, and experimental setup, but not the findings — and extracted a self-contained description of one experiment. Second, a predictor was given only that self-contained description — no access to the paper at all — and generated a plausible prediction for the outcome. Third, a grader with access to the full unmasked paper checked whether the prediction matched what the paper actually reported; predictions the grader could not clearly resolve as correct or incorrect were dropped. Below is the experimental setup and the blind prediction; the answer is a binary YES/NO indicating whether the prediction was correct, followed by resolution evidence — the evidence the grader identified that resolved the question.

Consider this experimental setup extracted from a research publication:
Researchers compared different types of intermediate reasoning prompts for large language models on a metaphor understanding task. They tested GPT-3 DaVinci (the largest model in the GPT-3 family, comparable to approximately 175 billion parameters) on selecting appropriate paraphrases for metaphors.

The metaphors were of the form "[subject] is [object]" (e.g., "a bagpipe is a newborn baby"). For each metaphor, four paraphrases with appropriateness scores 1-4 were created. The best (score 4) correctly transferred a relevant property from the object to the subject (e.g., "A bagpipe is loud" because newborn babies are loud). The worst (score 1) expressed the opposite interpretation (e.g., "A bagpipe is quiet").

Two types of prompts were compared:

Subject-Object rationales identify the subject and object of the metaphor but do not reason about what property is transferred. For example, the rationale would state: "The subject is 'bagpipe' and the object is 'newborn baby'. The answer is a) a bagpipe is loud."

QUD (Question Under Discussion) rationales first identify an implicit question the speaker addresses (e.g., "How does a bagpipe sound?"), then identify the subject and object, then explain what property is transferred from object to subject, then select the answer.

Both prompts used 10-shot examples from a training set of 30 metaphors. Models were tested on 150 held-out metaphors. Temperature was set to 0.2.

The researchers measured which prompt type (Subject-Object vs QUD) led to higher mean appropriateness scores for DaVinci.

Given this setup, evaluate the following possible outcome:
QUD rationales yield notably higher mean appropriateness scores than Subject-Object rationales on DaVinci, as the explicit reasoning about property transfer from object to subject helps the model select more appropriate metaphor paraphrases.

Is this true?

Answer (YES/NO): NO